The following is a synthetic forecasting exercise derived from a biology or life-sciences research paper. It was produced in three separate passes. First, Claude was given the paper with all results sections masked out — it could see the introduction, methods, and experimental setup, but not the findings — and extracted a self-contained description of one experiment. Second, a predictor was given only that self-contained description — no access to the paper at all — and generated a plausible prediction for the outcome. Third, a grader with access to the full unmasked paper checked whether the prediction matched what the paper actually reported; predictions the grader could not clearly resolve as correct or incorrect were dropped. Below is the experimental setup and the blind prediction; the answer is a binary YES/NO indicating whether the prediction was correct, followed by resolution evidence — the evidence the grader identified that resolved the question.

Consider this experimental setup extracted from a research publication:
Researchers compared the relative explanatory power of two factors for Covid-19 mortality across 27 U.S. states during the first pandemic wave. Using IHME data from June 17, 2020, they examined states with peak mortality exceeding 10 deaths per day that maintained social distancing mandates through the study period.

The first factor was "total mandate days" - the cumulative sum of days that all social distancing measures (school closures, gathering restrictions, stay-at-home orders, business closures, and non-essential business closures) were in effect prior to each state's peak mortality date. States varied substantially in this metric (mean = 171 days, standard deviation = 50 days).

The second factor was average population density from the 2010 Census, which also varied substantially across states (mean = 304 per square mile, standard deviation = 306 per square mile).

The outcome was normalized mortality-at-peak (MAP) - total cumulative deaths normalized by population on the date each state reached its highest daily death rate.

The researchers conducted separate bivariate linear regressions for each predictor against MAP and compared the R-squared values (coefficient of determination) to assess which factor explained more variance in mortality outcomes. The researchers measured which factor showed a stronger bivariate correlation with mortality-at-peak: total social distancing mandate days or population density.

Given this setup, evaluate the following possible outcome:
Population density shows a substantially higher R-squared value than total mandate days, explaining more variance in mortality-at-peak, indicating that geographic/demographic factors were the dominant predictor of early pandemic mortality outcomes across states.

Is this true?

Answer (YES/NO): YES